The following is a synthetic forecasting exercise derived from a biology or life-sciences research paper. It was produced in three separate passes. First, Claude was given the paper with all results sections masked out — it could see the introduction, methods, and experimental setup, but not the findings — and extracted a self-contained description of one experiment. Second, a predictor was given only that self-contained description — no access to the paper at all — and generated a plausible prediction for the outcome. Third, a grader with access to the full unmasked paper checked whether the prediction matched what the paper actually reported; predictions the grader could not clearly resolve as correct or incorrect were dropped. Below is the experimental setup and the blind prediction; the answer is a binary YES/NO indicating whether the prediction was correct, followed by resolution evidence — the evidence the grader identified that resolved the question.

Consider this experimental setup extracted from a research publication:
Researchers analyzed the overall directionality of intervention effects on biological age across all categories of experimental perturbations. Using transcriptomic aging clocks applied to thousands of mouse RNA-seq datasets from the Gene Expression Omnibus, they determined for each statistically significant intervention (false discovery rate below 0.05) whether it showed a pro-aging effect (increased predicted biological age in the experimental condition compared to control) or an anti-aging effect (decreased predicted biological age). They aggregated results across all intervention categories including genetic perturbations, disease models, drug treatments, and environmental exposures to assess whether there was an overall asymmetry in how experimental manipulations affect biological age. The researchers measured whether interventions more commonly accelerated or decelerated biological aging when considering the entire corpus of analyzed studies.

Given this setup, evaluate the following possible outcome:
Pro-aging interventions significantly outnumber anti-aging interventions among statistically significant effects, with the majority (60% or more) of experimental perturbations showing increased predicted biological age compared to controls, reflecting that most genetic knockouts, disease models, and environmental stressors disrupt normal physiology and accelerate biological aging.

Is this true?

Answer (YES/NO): YES